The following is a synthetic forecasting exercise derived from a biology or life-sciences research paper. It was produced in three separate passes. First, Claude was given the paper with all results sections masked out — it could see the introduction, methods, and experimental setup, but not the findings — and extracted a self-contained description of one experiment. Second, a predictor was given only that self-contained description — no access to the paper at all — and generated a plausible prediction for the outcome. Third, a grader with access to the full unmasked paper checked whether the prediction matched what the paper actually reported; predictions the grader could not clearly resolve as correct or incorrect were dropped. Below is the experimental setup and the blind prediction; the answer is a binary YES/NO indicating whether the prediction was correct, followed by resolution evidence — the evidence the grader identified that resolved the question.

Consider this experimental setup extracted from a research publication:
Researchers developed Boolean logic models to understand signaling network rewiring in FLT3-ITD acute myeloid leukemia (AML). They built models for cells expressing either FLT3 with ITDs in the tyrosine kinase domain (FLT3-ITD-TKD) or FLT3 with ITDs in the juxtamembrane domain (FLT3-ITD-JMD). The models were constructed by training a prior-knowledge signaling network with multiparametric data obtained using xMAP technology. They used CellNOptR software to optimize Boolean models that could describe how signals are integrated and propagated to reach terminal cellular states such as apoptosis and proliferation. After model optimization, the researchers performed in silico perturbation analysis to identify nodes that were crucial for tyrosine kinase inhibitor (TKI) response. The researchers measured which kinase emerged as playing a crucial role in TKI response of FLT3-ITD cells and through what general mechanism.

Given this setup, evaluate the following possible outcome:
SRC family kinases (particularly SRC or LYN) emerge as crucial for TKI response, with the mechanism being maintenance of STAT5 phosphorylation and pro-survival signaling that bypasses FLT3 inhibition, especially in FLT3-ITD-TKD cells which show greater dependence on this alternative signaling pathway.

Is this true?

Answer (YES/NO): NO